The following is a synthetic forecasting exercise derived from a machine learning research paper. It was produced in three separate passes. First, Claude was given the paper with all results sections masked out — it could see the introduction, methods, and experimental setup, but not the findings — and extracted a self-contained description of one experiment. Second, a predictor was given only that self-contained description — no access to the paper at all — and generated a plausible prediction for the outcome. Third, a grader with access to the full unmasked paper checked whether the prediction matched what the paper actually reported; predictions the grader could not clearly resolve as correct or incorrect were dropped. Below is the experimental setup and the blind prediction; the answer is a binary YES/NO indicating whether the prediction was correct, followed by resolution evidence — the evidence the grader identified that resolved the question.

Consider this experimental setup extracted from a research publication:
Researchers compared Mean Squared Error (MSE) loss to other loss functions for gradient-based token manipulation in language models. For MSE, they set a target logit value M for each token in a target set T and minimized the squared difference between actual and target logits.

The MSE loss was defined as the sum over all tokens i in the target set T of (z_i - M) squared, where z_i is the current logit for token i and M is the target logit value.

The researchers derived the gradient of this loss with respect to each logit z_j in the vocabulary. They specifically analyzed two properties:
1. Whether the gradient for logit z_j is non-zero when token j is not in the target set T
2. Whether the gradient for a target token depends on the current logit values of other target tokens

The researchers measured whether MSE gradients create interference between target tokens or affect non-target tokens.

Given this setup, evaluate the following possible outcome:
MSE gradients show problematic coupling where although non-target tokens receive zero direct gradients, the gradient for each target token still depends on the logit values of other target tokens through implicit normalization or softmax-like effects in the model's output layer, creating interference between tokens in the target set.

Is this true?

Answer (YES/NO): NO